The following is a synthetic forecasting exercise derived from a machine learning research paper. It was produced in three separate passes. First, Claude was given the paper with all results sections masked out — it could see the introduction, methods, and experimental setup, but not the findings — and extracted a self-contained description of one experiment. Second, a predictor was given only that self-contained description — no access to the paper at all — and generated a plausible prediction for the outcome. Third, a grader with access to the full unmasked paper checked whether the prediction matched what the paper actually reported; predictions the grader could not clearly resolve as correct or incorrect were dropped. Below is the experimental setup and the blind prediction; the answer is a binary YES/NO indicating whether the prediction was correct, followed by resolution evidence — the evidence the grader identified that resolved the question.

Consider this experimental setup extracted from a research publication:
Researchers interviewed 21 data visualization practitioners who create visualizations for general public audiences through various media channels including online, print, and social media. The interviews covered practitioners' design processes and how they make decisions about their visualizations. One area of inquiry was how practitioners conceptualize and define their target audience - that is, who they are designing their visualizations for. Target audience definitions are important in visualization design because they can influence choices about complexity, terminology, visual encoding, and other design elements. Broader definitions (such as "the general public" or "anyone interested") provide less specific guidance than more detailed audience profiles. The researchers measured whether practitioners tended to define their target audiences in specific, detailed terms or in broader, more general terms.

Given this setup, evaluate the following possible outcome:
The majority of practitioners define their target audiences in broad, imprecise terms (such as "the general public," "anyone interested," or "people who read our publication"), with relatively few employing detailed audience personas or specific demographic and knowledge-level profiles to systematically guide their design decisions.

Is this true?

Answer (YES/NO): YES